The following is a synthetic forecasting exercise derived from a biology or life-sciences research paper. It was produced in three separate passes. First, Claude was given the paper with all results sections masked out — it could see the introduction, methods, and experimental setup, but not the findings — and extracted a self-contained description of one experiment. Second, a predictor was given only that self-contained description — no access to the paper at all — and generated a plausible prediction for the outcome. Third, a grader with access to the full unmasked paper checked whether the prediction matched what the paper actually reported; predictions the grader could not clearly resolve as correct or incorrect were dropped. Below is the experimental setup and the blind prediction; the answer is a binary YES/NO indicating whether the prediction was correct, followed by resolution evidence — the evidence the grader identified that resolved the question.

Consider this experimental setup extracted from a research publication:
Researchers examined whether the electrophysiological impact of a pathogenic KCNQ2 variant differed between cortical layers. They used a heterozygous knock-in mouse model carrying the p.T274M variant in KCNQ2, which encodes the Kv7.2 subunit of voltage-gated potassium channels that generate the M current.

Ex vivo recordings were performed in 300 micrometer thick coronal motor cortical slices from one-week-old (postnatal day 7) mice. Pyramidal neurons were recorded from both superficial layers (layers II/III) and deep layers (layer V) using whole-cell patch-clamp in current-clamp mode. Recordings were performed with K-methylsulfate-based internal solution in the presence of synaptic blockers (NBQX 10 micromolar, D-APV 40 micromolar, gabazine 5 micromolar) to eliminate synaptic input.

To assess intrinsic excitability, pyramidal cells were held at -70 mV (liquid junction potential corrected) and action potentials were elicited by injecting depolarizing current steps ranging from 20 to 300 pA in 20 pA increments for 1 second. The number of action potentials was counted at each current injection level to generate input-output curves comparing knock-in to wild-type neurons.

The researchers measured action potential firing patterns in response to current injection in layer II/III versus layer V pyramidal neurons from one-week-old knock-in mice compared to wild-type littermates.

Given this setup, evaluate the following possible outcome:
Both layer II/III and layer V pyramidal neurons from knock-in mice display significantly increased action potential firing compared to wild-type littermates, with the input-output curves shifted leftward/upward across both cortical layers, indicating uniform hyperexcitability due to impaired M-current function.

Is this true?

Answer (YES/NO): NO